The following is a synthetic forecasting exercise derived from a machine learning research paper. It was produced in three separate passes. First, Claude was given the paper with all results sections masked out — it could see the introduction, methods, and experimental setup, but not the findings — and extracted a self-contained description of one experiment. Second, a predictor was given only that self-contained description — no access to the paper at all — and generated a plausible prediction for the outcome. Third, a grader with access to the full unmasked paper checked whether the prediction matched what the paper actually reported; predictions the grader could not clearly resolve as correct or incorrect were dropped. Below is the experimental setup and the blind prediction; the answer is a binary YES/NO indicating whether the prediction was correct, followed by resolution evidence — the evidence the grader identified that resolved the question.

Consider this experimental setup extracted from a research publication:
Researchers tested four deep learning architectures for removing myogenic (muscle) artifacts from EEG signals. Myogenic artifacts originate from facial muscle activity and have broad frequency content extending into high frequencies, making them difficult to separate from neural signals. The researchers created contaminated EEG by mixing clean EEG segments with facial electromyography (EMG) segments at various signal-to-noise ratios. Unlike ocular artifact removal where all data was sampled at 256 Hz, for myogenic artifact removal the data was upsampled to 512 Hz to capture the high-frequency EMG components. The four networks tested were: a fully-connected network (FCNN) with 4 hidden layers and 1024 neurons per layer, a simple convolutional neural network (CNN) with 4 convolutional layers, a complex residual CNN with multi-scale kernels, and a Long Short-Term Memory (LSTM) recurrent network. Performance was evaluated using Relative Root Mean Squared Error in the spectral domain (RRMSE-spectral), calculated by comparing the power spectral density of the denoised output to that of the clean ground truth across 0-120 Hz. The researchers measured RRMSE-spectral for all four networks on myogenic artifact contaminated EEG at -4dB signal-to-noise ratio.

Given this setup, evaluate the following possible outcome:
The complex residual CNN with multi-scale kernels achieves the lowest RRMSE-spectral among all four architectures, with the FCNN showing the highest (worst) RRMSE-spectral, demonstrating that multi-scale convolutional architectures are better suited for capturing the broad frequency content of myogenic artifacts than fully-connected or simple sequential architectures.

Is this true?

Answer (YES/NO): NO